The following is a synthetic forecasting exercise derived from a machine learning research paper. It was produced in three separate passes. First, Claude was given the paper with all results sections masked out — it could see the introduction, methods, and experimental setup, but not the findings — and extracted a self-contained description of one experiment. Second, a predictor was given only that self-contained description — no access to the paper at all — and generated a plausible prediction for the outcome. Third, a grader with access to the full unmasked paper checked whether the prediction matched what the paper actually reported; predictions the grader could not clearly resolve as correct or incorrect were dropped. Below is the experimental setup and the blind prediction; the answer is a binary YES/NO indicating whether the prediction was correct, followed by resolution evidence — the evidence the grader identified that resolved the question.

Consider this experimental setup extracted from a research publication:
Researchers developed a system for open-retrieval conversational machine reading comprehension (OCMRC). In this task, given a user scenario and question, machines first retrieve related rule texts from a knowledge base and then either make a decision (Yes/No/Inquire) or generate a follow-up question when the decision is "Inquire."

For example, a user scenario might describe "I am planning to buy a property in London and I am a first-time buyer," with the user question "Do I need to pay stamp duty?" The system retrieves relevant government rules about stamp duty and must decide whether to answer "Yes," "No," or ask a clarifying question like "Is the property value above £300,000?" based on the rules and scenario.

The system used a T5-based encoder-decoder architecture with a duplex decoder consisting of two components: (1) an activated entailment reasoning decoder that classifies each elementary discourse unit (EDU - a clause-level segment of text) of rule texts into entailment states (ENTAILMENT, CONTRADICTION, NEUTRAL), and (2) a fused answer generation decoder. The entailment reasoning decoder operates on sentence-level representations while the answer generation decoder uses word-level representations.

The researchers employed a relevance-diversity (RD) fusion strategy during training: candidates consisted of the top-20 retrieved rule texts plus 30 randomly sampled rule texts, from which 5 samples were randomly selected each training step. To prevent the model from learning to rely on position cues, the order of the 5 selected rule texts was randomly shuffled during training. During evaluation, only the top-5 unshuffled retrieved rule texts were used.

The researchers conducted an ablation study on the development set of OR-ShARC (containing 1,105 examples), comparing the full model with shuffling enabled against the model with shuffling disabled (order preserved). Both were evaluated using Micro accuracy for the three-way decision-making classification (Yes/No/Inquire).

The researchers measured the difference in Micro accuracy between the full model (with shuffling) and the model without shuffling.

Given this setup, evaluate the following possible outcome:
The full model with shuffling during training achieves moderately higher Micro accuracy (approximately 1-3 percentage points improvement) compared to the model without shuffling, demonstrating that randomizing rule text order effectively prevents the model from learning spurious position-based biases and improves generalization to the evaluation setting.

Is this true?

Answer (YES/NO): NO